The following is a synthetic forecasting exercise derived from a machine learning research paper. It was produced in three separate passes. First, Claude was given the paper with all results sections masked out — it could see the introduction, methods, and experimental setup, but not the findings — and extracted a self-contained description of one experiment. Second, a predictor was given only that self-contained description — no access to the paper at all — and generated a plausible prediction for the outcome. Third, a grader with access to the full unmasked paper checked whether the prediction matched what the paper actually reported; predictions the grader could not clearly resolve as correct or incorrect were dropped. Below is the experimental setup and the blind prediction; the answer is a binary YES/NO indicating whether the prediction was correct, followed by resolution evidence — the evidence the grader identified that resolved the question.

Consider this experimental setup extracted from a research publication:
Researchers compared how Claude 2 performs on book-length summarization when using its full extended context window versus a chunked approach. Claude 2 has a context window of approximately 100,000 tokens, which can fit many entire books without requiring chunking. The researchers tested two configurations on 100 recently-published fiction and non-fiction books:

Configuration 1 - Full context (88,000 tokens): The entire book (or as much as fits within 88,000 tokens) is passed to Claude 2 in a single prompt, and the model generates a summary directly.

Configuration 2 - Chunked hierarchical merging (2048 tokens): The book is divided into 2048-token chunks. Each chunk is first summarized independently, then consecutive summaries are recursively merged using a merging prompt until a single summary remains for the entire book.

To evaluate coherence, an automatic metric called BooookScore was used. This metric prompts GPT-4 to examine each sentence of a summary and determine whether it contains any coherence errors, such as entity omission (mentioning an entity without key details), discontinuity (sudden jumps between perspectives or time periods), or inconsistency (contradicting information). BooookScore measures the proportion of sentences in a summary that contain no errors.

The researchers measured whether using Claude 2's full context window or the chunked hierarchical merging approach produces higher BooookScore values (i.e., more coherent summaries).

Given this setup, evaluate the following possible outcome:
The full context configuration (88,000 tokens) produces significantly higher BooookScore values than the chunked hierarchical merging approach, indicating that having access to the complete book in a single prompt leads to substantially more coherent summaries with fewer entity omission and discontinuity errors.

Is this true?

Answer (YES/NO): NO